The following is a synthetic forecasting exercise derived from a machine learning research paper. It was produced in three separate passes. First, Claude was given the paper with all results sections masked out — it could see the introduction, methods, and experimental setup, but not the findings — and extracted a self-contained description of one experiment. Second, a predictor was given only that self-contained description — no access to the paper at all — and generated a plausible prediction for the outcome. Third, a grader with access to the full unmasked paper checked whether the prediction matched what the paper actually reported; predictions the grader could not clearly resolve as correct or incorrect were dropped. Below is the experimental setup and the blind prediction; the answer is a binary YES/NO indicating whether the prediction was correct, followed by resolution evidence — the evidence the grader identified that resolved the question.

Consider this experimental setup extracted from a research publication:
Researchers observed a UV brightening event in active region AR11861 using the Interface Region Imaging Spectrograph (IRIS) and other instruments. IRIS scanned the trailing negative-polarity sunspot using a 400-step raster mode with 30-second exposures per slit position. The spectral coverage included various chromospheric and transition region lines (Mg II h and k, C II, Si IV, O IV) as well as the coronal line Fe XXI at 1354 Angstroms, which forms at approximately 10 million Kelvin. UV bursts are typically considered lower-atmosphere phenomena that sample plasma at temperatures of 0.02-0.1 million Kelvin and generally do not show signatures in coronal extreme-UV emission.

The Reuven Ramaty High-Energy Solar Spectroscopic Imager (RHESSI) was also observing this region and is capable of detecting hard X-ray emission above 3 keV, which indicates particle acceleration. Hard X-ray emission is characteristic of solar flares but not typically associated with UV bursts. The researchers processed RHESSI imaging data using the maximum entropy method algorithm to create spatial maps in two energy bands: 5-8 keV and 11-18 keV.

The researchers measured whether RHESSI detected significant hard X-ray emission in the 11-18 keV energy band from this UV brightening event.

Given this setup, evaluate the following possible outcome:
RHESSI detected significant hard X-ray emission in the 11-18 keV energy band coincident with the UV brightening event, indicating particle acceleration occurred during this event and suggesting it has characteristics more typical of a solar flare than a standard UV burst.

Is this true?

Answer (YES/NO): YES